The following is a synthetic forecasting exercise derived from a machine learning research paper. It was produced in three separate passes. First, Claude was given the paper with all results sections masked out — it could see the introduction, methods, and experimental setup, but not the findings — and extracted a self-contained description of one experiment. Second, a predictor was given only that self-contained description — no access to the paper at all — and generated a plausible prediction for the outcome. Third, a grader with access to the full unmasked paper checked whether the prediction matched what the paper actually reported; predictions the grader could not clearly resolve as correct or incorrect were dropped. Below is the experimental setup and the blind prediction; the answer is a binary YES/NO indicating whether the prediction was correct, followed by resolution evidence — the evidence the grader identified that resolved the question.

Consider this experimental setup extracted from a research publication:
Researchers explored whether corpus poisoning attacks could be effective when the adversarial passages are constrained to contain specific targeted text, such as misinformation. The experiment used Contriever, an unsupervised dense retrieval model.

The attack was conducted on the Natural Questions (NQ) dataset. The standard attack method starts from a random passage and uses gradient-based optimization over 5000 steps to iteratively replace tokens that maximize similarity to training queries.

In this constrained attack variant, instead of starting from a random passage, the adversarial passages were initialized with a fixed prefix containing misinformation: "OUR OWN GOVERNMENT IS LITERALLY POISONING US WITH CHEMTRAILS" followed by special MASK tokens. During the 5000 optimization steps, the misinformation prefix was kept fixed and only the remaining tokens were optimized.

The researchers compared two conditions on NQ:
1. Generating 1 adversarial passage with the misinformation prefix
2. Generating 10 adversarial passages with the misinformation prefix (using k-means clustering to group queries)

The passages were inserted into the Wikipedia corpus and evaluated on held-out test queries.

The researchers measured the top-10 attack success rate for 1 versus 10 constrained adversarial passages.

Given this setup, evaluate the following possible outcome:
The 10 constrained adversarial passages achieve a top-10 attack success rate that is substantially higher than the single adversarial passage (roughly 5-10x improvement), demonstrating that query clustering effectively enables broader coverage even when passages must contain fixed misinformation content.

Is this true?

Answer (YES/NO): YES